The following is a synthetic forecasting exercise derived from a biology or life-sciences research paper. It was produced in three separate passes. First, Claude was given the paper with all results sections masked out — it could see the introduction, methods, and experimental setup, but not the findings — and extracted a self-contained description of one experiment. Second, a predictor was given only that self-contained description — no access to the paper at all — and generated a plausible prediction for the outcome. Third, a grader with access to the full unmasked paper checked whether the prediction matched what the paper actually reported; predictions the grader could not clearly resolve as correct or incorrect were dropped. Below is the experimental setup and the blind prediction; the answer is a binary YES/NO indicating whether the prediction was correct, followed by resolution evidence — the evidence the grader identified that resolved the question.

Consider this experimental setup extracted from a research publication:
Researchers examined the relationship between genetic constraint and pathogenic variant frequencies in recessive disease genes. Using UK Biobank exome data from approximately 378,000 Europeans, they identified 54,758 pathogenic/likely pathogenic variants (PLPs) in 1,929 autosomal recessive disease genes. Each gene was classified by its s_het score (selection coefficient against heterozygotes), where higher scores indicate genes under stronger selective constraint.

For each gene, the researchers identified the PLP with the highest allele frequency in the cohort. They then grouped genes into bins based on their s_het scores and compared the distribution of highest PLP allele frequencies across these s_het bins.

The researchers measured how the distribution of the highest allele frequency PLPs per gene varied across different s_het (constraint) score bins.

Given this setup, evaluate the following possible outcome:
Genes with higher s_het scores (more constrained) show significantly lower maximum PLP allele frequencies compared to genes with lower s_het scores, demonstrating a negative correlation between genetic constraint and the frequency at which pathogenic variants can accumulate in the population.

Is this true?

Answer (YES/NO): YES